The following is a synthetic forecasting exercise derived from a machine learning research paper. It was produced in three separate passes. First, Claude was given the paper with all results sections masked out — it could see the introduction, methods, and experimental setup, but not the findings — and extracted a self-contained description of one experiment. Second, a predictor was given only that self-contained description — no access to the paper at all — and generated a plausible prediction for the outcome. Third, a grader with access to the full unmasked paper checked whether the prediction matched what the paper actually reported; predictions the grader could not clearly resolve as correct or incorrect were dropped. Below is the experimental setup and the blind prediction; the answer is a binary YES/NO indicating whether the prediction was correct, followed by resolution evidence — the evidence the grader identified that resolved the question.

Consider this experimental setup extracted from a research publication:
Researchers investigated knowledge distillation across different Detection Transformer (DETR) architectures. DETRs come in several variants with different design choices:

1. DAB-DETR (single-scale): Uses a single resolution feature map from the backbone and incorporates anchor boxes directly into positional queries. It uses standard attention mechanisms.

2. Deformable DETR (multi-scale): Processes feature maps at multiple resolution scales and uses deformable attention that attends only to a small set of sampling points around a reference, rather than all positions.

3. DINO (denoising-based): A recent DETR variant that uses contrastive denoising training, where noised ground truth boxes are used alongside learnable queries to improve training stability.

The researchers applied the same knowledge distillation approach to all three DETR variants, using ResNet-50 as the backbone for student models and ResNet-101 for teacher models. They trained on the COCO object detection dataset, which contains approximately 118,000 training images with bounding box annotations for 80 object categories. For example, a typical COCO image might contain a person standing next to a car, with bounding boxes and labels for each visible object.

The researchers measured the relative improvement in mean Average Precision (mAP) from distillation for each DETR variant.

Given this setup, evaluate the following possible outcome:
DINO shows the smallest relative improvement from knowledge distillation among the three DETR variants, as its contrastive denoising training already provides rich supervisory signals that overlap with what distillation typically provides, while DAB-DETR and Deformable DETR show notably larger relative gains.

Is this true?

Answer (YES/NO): NO